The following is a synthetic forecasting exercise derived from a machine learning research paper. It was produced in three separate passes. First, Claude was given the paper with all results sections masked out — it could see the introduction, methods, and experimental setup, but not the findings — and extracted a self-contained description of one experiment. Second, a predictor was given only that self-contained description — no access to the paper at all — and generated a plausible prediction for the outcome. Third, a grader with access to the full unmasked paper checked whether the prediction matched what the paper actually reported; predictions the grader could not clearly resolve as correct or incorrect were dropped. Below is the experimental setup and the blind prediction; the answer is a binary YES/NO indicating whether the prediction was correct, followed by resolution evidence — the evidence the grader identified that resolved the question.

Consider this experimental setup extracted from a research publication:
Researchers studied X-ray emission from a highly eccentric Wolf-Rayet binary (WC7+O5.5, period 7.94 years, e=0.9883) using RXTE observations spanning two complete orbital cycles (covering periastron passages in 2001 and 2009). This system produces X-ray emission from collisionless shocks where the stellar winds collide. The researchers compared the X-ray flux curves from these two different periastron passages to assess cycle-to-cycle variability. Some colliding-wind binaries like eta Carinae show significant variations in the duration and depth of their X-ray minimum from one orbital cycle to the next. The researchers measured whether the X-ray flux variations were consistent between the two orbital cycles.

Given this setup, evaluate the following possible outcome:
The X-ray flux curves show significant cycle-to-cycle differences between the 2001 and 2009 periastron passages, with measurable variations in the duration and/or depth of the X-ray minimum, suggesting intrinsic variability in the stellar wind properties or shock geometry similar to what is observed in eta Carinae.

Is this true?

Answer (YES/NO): NO